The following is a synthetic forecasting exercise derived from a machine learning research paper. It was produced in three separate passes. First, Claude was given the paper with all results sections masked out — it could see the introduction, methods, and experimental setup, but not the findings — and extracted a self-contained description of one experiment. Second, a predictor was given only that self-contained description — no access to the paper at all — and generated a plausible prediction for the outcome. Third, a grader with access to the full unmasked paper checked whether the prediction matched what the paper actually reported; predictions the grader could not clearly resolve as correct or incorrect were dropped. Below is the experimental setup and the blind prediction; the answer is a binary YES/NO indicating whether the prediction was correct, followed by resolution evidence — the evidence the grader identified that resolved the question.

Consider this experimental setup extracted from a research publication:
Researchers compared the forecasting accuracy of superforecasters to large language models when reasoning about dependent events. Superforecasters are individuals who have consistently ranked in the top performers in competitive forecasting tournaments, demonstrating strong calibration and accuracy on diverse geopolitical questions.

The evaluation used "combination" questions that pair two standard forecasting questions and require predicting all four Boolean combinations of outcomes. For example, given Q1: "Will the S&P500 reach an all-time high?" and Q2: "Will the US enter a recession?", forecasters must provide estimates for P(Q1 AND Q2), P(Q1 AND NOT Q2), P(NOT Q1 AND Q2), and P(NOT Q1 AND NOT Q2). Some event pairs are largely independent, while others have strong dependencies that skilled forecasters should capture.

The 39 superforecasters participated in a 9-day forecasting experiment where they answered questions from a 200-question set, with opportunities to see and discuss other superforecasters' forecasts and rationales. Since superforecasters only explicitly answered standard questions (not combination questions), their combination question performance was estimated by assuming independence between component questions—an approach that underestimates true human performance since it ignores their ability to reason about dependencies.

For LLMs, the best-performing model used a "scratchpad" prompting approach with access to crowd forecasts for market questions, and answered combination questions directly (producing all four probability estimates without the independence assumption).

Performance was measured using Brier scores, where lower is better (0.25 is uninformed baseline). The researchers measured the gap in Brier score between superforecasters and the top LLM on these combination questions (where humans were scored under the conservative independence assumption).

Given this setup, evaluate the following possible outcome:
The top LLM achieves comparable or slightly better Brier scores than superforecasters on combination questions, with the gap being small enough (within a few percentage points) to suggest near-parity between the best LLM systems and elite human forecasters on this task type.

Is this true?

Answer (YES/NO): NO